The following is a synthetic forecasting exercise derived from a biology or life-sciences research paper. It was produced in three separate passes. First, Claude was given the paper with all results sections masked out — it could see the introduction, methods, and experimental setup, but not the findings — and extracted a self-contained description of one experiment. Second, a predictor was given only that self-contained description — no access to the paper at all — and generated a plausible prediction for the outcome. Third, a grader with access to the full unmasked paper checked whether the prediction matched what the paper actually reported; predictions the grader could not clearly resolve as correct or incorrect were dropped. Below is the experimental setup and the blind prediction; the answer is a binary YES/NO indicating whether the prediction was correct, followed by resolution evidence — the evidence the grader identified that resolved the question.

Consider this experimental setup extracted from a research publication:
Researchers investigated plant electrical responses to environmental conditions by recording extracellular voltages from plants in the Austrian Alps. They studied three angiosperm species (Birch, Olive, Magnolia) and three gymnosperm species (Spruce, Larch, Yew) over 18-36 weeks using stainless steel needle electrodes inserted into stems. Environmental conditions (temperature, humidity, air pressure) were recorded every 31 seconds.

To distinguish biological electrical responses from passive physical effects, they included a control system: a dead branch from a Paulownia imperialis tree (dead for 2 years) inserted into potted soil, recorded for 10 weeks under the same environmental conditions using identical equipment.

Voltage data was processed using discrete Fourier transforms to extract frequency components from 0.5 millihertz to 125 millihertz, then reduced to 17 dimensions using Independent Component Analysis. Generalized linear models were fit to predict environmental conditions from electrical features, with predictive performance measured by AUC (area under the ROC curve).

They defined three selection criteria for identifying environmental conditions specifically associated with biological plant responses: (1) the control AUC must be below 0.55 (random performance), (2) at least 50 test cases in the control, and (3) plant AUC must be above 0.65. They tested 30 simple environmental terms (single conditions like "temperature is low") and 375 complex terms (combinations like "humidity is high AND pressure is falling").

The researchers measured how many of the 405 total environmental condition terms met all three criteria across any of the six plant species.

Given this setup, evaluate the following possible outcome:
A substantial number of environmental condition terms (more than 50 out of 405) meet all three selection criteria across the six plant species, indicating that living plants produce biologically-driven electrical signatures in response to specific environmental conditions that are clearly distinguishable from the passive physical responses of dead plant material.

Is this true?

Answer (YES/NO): NO